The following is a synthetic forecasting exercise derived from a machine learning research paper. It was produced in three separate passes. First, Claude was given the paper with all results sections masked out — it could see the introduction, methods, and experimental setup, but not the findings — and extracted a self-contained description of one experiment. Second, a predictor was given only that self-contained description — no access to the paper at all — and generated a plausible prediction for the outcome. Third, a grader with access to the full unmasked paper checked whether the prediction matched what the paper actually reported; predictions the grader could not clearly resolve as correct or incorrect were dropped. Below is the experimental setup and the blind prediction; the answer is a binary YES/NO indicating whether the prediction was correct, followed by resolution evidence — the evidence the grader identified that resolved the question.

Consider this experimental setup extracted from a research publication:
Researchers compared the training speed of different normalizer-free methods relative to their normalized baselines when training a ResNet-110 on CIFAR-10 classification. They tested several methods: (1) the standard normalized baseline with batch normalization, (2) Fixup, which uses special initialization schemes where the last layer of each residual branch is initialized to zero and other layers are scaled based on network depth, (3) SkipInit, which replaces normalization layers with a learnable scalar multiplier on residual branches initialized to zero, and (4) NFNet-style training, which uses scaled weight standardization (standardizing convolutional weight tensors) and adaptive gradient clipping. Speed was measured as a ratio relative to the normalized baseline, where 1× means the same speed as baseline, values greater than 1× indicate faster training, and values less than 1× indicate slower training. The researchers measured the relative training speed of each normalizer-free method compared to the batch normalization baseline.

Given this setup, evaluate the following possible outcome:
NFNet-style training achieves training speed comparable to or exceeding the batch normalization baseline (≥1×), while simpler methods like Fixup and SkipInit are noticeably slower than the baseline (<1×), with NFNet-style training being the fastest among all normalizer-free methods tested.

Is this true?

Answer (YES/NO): NO